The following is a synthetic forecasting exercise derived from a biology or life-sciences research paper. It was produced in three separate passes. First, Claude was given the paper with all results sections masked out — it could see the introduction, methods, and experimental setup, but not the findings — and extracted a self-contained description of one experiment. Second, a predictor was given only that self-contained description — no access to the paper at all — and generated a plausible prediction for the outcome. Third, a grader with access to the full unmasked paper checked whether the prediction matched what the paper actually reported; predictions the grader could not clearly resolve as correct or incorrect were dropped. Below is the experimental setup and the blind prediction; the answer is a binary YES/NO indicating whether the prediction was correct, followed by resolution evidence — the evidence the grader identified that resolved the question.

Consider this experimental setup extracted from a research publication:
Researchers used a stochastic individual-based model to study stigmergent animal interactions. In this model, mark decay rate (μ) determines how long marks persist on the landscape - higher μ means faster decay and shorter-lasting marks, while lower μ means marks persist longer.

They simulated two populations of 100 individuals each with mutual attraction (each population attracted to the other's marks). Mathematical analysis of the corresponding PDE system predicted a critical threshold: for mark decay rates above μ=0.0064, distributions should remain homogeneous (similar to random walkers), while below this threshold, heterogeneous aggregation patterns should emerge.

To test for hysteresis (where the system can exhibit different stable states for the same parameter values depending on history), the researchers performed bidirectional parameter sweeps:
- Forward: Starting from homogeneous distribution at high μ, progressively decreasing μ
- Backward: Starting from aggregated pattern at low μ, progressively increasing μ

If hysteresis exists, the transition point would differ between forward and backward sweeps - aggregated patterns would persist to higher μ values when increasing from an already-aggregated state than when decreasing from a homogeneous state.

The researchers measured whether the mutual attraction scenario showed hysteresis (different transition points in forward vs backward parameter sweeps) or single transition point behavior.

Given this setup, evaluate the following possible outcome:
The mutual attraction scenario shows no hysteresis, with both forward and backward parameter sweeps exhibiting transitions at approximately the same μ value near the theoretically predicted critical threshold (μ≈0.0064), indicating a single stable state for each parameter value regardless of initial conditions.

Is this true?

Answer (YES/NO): NO